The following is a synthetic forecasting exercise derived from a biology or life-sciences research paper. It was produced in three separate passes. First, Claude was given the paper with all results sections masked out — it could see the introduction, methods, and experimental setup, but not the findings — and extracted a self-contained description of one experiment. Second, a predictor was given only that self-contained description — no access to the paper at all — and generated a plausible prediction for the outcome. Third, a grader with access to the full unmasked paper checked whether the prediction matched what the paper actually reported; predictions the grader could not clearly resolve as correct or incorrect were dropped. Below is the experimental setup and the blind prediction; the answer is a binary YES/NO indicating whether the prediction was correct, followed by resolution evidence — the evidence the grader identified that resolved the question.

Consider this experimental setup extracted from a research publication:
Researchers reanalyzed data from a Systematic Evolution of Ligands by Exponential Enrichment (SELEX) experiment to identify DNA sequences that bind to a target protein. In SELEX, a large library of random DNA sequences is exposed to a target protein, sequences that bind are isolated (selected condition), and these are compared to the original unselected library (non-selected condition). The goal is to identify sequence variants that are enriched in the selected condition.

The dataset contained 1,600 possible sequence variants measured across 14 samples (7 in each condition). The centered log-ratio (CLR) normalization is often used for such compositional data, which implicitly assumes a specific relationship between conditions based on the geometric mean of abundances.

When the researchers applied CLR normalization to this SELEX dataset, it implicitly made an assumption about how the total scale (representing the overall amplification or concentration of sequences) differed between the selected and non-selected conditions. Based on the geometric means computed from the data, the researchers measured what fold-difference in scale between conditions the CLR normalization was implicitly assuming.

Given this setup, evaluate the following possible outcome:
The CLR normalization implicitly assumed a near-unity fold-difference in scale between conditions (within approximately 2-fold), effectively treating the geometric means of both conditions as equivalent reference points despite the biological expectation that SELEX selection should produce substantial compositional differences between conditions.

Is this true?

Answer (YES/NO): NO